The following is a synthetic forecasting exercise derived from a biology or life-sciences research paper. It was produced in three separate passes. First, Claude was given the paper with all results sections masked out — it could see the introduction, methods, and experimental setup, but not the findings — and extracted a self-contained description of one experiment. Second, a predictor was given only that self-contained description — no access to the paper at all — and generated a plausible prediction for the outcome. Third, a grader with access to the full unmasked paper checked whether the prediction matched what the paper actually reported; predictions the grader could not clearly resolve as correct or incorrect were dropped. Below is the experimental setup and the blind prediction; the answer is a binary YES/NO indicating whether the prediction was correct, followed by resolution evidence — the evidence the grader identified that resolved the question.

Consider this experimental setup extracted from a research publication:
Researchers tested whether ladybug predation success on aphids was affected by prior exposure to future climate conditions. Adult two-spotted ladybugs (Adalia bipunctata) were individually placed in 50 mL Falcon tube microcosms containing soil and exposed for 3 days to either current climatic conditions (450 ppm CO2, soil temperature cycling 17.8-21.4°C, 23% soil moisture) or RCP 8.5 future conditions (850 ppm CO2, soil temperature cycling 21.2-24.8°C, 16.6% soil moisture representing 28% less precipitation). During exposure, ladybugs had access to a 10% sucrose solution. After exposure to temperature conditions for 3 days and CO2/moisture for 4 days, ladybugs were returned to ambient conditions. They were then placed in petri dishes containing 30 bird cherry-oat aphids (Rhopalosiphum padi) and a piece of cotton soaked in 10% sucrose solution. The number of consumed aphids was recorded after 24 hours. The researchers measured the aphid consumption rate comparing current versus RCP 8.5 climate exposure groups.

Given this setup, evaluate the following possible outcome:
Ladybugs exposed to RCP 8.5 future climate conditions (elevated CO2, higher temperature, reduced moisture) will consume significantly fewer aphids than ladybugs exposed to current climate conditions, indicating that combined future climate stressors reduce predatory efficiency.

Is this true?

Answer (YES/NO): NO